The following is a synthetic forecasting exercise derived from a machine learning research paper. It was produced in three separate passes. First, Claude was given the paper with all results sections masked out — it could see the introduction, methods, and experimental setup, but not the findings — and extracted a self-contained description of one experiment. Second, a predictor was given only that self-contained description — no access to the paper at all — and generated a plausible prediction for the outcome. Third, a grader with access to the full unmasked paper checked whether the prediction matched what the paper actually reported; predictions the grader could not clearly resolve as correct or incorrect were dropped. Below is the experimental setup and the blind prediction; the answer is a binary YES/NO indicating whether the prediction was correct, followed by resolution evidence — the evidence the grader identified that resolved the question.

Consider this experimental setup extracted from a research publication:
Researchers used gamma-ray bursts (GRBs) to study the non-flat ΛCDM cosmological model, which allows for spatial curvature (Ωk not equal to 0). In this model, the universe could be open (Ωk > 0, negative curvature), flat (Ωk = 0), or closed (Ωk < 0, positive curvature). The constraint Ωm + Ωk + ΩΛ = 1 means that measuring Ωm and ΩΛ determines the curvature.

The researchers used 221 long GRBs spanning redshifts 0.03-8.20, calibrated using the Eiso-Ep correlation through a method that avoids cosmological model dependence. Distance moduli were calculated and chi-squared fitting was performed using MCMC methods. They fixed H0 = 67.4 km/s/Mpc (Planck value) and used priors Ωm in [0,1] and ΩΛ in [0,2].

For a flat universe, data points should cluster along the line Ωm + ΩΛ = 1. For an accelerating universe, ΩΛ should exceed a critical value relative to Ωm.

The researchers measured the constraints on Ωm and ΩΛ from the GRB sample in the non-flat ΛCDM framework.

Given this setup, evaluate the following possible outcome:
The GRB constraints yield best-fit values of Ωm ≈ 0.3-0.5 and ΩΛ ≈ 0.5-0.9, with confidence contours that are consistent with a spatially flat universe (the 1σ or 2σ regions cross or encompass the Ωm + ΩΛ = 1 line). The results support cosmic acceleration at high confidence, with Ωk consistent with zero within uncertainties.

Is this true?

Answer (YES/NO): YES